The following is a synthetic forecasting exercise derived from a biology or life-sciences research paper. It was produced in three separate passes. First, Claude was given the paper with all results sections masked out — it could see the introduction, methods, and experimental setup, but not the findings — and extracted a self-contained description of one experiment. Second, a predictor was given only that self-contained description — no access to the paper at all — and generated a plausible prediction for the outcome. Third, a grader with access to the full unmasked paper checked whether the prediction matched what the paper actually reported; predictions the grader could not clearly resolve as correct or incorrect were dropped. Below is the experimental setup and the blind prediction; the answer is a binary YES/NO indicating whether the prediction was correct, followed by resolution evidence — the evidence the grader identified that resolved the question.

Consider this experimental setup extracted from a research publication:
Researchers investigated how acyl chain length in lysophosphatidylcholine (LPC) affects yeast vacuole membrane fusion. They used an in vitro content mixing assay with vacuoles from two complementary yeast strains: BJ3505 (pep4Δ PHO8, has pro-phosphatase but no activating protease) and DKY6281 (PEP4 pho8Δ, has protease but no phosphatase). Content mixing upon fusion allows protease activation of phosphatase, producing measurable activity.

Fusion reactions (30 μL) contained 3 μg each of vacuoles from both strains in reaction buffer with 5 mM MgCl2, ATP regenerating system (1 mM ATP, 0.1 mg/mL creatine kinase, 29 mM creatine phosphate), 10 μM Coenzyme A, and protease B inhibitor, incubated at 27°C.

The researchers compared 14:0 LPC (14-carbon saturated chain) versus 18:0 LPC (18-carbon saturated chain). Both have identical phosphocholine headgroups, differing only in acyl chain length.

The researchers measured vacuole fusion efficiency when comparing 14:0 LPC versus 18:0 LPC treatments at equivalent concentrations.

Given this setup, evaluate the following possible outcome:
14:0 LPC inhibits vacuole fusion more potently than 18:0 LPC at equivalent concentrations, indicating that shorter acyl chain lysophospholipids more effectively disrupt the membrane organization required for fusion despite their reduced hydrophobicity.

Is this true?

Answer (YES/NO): NO